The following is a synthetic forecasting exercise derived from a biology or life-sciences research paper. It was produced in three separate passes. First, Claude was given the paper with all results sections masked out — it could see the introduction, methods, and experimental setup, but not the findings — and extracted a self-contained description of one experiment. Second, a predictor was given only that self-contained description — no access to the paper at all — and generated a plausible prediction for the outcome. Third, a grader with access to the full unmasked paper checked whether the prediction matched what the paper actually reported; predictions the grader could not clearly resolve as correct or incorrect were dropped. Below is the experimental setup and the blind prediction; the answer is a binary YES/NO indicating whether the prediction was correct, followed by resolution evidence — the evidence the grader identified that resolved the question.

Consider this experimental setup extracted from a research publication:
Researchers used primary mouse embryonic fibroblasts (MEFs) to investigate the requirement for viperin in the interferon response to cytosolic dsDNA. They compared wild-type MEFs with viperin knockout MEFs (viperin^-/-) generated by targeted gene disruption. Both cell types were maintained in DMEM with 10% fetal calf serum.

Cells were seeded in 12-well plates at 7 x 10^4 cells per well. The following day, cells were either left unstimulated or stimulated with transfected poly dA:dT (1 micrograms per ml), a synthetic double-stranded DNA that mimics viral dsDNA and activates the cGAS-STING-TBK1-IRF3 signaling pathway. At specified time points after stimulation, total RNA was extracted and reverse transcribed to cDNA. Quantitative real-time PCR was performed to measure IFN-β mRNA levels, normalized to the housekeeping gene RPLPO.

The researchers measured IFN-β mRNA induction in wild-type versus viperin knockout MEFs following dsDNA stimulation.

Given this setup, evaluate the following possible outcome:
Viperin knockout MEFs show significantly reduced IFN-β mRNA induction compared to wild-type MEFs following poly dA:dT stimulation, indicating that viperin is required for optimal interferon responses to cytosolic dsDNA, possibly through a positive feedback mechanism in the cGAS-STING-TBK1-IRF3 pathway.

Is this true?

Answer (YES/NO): YES